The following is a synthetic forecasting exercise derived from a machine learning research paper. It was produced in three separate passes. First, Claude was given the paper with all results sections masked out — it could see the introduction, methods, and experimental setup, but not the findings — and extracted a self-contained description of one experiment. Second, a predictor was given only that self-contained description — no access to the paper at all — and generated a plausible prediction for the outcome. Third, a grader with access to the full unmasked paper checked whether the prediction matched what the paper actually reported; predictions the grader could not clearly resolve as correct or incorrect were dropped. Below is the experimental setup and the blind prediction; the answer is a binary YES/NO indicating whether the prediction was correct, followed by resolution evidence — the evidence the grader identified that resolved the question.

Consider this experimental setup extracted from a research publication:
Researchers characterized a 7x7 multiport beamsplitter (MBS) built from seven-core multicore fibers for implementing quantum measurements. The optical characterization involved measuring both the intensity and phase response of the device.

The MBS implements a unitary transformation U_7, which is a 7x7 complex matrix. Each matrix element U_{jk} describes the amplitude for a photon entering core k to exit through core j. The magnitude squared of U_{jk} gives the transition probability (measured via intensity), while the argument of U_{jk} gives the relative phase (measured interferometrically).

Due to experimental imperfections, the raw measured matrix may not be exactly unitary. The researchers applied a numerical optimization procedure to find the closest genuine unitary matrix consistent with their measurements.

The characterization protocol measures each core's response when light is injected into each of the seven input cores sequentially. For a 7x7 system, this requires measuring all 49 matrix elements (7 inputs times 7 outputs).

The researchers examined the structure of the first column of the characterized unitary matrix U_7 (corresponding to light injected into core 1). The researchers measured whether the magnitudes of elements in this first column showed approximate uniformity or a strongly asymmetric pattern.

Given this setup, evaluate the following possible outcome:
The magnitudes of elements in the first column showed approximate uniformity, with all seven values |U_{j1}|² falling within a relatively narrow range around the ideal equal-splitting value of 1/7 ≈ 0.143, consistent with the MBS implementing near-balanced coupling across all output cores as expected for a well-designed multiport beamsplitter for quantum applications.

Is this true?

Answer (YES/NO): NO